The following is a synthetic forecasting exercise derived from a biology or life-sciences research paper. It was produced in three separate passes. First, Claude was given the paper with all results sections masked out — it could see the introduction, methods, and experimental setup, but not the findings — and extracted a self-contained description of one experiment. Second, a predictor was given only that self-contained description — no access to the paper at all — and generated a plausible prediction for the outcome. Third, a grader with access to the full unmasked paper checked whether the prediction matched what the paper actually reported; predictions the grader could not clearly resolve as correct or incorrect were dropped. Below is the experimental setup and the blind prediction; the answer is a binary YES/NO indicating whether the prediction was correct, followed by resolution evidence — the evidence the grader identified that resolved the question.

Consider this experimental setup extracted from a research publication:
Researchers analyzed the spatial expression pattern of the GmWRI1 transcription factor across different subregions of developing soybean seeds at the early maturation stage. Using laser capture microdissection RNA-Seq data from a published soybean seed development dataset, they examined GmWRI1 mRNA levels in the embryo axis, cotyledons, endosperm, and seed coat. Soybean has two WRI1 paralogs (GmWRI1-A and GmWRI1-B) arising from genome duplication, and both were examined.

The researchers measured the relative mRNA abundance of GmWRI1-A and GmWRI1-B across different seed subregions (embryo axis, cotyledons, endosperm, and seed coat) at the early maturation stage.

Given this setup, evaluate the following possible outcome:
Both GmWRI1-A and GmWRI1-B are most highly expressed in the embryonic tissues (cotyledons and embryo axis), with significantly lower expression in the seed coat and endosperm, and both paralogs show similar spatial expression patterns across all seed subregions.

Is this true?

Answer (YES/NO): YES